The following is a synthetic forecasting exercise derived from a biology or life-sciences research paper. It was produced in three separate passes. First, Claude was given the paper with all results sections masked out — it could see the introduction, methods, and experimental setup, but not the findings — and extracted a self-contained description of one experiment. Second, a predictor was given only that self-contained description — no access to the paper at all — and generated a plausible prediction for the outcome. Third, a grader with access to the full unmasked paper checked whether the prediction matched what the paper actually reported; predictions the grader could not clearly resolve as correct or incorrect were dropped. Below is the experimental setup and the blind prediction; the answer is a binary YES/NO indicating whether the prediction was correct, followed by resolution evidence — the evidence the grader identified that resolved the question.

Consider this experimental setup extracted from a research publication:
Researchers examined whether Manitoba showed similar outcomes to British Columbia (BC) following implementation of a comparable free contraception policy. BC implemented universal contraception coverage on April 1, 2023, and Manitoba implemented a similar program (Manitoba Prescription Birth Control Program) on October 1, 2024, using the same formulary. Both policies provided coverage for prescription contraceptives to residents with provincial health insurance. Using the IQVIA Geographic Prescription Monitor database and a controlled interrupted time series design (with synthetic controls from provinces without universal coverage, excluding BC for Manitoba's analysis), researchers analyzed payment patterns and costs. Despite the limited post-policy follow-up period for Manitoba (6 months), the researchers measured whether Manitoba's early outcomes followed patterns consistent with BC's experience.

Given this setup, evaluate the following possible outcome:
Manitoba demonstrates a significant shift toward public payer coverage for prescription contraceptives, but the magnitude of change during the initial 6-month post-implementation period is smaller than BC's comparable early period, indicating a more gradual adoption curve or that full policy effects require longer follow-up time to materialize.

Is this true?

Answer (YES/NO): NO